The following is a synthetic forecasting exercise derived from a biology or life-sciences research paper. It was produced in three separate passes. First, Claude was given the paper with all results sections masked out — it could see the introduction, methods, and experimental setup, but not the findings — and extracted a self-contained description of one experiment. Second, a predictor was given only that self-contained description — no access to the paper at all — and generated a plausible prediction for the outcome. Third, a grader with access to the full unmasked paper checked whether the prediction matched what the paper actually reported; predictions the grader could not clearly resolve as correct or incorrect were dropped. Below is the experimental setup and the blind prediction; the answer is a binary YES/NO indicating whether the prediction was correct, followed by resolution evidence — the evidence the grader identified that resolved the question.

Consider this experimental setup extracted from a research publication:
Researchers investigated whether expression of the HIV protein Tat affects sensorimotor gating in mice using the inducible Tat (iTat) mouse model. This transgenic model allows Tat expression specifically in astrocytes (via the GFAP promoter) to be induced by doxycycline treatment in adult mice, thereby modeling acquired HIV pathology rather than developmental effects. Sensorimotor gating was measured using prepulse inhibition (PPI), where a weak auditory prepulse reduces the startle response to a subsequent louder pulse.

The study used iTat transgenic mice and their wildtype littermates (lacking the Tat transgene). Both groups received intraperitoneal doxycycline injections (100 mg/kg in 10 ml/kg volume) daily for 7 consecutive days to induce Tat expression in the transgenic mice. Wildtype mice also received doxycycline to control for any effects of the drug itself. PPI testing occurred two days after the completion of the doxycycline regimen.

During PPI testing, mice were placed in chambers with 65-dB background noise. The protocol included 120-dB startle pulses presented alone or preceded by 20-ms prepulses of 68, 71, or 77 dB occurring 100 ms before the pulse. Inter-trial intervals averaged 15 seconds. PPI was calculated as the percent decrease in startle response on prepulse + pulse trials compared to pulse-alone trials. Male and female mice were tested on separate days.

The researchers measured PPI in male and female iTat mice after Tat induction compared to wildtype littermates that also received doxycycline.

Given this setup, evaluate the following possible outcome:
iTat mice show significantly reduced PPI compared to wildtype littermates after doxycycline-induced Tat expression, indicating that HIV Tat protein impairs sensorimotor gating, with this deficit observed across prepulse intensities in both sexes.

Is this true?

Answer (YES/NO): NO